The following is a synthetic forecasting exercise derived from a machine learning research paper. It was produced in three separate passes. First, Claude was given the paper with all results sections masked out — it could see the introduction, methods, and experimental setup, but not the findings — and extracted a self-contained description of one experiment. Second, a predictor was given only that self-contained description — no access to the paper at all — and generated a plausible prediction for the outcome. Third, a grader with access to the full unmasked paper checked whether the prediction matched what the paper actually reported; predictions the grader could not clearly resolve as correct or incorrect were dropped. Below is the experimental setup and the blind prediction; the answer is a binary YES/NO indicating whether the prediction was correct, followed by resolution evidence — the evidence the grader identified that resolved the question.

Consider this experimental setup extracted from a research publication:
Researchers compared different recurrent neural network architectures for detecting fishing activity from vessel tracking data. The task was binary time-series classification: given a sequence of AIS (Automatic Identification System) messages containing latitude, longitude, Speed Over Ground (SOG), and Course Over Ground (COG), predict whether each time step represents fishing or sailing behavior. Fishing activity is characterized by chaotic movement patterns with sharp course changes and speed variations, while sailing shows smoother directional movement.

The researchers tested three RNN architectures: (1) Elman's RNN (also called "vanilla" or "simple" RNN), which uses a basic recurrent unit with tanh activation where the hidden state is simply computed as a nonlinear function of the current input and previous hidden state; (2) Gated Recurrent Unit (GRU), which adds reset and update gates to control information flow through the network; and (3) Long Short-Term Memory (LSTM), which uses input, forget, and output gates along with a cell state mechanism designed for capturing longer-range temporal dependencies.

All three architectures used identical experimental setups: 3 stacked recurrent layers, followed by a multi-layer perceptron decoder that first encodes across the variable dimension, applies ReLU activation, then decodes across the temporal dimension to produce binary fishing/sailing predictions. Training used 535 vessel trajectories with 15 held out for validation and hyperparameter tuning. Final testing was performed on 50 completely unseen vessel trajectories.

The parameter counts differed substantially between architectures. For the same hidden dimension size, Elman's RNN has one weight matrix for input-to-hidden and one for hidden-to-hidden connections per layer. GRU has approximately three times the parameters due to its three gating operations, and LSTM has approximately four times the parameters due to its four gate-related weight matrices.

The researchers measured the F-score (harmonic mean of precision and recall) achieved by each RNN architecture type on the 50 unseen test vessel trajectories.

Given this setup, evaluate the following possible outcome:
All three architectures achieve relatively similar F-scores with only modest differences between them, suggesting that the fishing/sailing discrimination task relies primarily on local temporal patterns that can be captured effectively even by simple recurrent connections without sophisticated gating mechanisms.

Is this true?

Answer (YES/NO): YES